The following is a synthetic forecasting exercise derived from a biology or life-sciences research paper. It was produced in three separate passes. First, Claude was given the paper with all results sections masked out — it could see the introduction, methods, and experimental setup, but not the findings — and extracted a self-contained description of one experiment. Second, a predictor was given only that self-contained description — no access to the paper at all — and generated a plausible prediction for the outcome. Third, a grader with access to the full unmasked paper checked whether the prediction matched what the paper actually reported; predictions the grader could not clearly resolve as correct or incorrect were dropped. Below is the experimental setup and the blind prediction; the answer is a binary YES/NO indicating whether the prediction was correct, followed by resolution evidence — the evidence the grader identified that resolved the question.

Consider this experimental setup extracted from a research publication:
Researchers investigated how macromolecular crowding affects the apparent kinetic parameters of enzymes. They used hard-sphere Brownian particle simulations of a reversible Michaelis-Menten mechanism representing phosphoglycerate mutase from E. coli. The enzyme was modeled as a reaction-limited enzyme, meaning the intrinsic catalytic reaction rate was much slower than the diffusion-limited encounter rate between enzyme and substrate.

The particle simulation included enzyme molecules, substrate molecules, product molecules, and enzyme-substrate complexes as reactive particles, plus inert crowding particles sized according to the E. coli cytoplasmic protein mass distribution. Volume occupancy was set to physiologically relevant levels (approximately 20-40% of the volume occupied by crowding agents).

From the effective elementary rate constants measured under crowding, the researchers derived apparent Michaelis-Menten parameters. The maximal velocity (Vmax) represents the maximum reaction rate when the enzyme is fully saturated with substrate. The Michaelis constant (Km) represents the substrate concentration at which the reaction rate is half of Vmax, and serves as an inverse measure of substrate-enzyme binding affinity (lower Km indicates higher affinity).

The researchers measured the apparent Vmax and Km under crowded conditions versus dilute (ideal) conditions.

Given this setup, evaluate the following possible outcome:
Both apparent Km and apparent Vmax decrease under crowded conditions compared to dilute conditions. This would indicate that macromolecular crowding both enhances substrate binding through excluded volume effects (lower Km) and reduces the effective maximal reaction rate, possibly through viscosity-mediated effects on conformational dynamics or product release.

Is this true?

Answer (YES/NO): YES